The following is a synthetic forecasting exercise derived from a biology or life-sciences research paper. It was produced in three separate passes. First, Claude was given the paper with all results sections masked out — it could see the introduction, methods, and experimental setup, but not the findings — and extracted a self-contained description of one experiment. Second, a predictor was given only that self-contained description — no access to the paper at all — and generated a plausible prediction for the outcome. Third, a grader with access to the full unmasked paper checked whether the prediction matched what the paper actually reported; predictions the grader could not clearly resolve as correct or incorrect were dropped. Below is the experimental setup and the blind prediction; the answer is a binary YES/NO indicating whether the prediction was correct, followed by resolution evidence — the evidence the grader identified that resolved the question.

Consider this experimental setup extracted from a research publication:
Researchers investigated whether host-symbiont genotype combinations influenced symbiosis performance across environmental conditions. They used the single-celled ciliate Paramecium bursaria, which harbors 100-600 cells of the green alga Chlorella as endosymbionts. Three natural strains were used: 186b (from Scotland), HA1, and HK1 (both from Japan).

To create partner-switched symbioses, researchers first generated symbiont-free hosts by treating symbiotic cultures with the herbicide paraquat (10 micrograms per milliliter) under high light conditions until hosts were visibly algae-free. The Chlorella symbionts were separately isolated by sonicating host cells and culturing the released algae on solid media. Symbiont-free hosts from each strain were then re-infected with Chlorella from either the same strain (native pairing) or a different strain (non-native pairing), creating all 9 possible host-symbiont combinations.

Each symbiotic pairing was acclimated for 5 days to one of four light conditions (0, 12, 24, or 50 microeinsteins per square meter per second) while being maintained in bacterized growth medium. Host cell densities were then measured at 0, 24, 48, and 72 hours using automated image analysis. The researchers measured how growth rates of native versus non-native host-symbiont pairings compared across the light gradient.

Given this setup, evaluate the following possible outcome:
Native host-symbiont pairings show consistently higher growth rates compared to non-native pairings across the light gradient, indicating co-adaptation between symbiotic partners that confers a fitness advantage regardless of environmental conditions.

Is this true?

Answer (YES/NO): NO